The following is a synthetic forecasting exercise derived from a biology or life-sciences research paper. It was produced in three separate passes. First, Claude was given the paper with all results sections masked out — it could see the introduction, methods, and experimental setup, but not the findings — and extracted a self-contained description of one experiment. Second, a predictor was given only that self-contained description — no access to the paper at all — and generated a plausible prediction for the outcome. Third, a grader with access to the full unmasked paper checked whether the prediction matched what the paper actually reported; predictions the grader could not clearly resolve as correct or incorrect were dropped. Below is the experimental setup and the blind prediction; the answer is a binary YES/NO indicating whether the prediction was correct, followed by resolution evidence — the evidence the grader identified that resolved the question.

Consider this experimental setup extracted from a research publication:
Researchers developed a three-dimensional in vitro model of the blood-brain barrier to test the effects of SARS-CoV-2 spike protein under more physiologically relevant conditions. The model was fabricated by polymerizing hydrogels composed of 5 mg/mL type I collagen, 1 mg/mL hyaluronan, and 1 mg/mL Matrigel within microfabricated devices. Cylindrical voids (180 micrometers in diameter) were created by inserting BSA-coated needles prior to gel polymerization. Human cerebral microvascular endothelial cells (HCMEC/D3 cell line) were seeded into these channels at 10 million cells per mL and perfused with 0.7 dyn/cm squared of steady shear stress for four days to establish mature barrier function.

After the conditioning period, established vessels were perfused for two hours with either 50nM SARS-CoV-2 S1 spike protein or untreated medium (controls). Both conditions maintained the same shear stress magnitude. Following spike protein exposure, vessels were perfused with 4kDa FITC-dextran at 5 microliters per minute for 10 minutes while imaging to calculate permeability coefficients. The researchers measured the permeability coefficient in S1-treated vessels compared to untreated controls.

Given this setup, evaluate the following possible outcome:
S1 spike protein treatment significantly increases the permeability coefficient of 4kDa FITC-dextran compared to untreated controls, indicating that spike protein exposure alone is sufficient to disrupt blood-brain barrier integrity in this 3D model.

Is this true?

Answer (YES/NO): YES